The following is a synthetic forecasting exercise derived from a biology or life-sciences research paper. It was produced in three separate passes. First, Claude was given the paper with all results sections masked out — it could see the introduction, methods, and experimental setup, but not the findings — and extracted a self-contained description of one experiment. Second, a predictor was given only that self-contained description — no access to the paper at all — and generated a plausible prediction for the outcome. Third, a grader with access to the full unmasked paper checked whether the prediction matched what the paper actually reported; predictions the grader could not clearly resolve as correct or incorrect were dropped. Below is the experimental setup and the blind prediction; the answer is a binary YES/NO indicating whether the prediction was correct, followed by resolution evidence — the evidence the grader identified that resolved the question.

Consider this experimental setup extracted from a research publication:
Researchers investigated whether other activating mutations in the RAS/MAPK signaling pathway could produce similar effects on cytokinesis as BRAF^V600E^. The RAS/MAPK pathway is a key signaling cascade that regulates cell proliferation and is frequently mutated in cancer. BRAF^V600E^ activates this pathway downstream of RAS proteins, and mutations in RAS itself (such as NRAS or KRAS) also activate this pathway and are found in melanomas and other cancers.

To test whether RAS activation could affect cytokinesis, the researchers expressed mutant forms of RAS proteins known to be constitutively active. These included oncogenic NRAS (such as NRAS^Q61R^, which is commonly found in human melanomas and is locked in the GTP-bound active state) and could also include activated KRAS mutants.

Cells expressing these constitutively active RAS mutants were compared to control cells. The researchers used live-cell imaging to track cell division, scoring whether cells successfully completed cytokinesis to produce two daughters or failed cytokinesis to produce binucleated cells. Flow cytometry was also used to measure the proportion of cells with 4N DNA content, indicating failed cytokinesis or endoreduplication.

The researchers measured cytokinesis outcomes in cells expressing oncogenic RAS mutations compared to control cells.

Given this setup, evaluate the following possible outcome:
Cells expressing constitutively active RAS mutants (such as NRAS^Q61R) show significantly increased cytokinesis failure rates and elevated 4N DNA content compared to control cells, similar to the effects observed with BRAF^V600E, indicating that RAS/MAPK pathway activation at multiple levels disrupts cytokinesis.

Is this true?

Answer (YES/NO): YES